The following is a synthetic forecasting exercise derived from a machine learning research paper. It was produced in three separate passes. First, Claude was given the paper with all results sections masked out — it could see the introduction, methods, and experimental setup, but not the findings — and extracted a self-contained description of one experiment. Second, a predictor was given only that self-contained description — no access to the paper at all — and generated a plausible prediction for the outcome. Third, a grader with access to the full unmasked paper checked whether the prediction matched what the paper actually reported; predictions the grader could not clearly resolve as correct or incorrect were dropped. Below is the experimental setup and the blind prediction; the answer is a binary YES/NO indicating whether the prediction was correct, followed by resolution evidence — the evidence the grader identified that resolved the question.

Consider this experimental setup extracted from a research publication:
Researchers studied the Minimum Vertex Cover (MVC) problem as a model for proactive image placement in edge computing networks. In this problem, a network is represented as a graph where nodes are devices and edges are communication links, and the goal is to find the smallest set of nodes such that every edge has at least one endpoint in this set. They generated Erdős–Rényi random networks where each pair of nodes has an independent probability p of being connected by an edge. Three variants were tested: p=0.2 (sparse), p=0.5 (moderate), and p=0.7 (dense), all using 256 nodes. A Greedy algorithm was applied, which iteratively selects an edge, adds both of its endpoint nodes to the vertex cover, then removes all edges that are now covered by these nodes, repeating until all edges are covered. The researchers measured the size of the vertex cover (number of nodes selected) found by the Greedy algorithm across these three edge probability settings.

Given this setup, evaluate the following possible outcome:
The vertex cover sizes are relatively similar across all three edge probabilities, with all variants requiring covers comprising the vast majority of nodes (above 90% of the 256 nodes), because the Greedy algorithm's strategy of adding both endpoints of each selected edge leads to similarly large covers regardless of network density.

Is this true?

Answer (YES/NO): NO